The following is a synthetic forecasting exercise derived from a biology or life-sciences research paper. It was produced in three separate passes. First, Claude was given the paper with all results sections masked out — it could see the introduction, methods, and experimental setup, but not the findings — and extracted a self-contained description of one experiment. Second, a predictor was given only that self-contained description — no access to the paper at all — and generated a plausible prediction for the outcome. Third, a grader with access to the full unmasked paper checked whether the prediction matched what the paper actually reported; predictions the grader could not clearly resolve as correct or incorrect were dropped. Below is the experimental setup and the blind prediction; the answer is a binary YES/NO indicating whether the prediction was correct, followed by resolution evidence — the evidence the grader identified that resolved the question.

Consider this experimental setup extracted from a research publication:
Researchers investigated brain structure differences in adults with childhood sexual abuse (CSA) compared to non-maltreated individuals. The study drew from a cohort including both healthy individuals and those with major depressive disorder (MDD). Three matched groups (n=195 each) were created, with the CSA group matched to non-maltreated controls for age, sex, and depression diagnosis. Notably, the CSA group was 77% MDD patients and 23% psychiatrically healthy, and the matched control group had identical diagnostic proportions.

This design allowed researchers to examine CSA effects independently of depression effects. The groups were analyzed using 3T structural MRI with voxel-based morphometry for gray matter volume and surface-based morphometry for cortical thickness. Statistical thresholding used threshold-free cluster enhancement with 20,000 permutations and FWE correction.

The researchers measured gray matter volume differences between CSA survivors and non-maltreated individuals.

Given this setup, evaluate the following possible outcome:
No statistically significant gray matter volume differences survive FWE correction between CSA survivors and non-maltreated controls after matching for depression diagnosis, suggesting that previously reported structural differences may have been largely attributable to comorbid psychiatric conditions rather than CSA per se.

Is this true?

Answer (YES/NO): NO